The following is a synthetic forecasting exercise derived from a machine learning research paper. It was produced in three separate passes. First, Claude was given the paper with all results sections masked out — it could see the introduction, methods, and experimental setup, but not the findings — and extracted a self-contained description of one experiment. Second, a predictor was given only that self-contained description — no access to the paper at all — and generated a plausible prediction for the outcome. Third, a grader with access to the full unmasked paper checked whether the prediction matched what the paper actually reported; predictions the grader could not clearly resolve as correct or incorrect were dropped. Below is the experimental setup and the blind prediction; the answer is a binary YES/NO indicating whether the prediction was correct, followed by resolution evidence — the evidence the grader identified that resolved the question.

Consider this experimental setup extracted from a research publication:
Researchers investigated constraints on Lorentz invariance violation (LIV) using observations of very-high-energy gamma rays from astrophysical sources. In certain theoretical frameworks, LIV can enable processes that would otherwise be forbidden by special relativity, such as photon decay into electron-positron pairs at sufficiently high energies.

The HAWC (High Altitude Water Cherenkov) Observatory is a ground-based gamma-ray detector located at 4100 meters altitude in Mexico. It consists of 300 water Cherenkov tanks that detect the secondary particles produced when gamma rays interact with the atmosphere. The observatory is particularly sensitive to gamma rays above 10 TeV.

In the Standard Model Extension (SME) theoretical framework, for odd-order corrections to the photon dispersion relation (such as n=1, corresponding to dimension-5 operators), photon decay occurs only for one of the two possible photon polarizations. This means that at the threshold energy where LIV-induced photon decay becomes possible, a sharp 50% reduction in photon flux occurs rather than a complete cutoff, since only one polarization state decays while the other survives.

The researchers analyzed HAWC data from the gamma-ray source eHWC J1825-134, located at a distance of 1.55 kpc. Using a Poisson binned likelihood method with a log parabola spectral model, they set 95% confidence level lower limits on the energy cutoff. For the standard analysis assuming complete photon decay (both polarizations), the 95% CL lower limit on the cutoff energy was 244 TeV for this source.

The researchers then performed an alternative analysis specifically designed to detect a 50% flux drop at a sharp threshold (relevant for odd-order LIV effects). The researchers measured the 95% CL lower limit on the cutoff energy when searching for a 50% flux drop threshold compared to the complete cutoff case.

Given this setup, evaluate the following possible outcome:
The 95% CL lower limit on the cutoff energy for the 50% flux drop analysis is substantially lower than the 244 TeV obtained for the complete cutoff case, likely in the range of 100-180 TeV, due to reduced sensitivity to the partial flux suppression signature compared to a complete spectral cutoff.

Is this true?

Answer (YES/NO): NO